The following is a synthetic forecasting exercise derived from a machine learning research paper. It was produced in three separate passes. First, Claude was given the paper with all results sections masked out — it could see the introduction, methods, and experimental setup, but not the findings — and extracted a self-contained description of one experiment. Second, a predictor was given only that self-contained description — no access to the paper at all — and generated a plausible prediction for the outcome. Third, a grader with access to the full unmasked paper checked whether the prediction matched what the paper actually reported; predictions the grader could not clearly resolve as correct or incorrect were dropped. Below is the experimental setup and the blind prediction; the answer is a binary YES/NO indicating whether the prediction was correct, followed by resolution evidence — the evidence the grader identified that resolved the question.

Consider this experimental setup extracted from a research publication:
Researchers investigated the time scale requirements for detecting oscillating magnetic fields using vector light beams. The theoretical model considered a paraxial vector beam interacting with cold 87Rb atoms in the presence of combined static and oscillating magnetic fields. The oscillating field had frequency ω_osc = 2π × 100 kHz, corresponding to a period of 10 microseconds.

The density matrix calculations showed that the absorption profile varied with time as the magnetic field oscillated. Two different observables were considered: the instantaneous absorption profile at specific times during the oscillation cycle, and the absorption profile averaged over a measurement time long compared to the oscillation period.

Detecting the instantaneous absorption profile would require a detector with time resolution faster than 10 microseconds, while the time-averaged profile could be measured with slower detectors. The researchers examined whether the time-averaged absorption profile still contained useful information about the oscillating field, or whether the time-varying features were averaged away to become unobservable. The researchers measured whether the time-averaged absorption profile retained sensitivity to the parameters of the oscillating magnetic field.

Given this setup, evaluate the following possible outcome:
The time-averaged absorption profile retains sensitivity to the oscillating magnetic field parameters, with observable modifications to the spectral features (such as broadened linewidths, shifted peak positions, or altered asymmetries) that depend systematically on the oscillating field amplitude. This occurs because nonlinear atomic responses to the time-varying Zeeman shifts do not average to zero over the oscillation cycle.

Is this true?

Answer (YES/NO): NO